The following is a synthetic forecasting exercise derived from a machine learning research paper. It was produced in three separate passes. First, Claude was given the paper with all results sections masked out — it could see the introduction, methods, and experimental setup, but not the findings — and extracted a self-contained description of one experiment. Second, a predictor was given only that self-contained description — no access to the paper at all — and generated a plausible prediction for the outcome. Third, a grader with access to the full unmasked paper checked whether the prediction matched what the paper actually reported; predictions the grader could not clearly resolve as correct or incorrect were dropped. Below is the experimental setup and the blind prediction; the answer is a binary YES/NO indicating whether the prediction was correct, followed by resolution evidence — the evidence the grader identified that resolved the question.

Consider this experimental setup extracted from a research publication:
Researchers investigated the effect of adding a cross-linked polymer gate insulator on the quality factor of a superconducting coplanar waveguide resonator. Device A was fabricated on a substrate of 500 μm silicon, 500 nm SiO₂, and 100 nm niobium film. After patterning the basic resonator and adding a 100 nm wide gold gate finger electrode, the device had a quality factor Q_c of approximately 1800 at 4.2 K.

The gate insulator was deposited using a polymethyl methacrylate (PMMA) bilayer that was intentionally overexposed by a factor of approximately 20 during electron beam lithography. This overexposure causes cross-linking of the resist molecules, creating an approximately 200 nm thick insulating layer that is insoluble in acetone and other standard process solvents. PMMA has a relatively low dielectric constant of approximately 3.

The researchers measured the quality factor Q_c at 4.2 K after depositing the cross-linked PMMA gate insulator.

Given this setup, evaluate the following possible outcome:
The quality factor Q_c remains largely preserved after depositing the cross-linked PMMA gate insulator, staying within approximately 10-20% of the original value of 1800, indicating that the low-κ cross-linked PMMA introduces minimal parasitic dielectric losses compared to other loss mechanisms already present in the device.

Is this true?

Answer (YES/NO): YES